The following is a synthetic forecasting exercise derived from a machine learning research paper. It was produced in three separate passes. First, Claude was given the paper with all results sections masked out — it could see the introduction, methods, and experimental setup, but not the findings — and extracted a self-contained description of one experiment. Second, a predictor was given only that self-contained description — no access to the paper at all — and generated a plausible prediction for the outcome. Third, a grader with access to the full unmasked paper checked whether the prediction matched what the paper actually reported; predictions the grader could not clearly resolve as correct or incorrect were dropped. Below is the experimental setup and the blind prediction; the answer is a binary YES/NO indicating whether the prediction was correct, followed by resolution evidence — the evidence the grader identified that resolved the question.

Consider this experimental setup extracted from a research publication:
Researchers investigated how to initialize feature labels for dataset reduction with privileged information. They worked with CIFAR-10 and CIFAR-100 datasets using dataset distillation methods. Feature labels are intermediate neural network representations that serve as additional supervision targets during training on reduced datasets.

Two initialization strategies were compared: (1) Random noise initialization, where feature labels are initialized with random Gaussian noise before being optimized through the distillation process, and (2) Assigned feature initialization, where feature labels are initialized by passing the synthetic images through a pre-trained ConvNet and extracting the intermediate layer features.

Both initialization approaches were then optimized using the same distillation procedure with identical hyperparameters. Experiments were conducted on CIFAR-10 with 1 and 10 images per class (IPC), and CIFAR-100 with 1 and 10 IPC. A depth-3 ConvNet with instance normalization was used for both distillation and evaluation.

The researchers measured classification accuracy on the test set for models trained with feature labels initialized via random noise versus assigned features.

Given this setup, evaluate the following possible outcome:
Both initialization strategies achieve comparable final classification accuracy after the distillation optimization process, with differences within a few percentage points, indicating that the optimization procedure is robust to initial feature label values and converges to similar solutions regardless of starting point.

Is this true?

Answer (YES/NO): NO